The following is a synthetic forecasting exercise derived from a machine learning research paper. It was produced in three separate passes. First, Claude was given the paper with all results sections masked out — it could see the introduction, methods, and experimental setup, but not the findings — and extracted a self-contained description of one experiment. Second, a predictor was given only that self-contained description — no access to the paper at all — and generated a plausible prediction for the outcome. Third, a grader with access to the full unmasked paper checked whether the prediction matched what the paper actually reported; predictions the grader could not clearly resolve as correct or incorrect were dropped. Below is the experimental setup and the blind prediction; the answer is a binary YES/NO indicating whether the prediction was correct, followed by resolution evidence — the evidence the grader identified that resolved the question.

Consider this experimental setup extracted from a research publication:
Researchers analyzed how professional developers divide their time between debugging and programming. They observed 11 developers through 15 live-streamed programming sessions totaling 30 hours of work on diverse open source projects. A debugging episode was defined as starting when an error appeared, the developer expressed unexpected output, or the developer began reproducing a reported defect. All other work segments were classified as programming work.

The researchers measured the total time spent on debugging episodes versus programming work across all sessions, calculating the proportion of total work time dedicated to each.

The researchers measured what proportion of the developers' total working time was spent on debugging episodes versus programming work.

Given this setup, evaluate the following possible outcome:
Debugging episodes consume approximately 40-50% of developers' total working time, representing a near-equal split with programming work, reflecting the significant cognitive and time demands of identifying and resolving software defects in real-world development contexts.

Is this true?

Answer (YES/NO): YES